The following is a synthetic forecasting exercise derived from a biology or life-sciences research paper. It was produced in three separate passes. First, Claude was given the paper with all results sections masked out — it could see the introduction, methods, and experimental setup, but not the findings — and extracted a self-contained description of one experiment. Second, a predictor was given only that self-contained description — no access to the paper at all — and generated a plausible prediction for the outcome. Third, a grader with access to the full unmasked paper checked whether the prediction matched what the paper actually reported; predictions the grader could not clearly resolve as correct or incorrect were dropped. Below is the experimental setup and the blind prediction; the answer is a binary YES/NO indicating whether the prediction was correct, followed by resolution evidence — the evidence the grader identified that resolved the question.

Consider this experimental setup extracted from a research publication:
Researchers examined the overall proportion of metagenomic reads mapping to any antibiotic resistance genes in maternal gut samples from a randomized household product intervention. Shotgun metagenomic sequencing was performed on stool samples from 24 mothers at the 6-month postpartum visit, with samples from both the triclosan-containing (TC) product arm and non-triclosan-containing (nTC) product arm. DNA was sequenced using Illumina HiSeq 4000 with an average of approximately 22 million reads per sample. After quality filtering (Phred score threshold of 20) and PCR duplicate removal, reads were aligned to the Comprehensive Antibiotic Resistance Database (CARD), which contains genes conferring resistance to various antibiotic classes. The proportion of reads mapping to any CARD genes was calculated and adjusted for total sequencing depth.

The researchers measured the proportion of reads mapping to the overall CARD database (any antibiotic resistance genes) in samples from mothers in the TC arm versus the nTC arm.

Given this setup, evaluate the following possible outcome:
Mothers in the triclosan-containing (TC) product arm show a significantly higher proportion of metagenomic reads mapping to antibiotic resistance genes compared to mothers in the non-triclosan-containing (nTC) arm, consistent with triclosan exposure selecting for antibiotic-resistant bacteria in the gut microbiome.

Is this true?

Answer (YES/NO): NO